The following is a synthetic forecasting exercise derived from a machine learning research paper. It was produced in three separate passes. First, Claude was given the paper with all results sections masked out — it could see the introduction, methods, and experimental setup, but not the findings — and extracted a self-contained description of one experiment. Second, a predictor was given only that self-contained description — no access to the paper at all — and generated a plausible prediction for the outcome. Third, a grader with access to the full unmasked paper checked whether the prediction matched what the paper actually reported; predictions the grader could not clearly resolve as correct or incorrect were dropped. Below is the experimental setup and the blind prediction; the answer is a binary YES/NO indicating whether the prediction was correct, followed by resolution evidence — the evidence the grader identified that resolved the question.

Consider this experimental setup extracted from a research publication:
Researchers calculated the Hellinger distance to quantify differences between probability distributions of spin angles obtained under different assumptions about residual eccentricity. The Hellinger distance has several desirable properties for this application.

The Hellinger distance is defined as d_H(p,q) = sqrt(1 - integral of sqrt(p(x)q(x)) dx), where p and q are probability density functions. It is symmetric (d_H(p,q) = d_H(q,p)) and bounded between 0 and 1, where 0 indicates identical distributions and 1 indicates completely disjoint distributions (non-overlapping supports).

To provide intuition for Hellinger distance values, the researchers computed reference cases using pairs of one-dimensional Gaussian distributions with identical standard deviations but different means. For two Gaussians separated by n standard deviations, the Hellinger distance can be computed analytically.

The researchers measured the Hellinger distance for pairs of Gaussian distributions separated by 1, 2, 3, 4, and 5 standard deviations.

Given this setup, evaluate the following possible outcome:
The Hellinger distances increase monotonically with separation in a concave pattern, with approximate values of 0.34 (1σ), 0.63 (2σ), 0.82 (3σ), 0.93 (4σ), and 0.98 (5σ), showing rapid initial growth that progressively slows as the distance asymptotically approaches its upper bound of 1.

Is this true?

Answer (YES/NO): YES